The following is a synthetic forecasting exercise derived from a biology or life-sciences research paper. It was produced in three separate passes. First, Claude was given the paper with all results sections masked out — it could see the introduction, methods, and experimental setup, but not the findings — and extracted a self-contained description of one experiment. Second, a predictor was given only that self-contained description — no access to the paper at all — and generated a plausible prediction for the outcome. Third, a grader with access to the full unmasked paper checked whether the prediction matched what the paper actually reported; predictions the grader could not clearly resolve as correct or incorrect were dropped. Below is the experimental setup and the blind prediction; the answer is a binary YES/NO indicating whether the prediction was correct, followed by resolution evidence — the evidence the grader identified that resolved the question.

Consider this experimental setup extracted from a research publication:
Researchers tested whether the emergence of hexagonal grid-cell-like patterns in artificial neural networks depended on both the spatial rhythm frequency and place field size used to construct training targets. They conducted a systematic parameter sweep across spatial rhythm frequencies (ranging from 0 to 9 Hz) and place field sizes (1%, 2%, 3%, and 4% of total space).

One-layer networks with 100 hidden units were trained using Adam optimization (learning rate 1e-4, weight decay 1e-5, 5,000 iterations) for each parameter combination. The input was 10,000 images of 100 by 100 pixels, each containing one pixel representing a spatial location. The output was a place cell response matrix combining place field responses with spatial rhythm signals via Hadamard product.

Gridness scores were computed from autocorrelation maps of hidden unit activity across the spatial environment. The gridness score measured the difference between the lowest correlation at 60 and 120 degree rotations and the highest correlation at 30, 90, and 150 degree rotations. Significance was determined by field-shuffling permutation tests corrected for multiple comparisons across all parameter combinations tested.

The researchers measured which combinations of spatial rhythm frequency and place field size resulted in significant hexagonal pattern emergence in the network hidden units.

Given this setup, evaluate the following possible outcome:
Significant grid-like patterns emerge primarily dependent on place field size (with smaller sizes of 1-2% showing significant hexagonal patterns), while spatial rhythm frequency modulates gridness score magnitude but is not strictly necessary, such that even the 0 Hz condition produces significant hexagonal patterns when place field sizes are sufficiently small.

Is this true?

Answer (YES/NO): NO